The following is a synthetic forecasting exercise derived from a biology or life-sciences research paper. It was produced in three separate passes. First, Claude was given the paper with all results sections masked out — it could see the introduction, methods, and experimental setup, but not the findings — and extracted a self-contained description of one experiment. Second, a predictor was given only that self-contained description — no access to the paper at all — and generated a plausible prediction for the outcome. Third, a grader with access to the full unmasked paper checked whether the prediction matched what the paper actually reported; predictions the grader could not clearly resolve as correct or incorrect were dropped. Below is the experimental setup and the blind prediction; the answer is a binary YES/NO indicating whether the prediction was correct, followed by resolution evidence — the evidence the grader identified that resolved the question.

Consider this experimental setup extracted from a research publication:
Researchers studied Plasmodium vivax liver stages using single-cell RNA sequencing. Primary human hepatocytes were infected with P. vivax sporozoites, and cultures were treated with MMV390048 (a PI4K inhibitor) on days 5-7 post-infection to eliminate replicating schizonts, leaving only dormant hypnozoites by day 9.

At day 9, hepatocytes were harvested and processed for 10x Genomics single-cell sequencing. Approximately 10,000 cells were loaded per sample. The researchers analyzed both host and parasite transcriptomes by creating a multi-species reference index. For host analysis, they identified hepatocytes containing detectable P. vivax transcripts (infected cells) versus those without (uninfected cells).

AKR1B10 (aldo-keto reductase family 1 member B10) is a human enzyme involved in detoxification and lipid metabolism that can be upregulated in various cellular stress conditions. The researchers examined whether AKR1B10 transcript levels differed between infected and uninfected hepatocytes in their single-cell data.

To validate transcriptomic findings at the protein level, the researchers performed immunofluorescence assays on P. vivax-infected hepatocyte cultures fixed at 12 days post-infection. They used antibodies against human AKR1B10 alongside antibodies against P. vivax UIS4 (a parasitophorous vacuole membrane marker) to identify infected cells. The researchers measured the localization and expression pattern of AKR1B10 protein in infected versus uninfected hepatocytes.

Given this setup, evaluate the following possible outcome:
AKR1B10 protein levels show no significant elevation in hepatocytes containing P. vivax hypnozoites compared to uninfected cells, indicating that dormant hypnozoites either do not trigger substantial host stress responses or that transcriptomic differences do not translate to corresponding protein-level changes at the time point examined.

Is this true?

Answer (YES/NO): NO